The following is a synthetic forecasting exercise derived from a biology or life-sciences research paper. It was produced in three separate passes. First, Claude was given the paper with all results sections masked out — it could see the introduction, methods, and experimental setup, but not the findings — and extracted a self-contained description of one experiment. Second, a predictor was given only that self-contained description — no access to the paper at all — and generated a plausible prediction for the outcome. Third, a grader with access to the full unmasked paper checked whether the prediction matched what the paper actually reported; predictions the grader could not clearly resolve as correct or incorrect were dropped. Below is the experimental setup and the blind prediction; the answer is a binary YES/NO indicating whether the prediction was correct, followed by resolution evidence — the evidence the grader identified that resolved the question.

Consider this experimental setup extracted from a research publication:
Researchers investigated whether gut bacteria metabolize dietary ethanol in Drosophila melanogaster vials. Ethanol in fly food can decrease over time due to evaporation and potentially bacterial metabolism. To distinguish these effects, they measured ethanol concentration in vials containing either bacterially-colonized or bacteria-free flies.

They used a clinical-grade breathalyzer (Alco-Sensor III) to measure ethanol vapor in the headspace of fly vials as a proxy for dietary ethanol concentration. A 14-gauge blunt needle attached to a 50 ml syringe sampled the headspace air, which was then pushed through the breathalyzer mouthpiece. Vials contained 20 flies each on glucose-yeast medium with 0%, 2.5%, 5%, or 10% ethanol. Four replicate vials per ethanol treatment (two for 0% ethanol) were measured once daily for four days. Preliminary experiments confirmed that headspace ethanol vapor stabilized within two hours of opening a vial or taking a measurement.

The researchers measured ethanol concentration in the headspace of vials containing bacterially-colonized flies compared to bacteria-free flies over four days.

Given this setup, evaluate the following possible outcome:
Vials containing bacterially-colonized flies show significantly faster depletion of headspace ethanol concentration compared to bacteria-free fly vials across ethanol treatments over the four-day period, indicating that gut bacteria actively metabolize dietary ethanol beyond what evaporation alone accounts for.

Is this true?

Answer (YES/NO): YES